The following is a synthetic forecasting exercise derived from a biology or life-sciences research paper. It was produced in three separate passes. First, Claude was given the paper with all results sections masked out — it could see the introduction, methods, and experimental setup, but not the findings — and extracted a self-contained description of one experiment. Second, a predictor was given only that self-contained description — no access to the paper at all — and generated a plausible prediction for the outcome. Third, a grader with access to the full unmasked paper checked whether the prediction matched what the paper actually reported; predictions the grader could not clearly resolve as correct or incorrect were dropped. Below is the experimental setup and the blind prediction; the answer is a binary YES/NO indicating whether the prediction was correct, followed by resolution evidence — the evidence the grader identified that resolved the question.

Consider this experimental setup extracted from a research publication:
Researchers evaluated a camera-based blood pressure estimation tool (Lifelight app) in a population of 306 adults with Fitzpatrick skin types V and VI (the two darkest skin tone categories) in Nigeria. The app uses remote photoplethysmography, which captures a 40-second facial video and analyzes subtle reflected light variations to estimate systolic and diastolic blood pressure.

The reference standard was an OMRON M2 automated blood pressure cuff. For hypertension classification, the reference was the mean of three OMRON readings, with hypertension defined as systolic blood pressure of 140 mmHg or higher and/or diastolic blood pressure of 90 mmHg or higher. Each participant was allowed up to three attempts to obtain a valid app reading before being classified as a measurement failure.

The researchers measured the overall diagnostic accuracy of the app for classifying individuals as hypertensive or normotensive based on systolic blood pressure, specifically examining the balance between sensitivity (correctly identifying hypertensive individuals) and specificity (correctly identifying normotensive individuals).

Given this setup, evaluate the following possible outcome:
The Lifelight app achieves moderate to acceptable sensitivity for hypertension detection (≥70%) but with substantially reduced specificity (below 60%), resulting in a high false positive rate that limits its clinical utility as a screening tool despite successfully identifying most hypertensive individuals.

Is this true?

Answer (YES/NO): NO